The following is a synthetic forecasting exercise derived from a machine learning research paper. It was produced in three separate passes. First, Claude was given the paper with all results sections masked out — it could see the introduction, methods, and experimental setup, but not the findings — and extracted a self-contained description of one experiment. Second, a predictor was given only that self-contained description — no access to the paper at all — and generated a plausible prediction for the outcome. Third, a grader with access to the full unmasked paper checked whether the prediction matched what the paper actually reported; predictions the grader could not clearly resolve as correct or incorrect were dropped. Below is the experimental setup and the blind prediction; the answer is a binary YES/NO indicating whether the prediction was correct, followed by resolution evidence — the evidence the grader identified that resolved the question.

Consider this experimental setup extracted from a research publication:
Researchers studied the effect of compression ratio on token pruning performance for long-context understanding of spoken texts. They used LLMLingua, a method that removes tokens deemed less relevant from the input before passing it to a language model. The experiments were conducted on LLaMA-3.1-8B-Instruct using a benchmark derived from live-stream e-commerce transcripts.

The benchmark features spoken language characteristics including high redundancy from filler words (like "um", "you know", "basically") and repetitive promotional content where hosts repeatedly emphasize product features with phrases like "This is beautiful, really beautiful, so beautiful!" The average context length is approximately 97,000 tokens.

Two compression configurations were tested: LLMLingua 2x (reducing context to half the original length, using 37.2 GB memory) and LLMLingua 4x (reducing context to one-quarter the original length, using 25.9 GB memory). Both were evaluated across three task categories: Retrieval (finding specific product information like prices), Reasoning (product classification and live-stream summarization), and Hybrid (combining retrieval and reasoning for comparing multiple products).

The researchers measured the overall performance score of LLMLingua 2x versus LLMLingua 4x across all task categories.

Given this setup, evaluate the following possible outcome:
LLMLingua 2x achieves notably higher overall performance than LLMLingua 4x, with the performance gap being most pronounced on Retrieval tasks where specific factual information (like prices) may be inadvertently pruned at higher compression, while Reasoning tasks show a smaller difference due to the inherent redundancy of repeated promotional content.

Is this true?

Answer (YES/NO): NO